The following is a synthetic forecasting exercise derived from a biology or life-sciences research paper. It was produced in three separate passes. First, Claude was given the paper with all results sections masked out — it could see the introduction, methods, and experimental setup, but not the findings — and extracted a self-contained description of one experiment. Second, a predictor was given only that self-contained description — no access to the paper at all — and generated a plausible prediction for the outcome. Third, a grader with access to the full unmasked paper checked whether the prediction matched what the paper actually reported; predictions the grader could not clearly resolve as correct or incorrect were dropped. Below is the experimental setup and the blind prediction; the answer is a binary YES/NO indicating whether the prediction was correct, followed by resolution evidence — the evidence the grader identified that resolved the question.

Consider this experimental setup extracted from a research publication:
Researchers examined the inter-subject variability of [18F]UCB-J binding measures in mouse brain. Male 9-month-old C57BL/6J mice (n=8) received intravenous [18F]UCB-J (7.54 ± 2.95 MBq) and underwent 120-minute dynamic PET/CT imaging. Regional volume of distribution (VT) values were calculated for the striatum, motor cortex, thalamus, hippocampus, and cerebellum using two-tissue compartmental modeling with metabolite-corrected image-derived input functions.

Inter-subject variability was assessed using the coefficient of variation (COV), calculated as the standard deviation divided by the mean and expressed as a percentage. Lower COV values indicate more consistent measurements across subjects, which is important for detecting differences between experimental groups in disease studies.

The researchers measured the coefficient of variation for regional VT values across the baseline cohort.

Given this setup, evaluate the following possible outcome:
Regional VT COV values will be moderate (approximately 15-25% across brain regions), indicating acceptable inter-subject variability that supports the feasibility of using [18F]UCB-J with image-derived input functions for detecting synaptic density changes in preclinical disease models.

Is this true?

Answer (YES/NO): NO